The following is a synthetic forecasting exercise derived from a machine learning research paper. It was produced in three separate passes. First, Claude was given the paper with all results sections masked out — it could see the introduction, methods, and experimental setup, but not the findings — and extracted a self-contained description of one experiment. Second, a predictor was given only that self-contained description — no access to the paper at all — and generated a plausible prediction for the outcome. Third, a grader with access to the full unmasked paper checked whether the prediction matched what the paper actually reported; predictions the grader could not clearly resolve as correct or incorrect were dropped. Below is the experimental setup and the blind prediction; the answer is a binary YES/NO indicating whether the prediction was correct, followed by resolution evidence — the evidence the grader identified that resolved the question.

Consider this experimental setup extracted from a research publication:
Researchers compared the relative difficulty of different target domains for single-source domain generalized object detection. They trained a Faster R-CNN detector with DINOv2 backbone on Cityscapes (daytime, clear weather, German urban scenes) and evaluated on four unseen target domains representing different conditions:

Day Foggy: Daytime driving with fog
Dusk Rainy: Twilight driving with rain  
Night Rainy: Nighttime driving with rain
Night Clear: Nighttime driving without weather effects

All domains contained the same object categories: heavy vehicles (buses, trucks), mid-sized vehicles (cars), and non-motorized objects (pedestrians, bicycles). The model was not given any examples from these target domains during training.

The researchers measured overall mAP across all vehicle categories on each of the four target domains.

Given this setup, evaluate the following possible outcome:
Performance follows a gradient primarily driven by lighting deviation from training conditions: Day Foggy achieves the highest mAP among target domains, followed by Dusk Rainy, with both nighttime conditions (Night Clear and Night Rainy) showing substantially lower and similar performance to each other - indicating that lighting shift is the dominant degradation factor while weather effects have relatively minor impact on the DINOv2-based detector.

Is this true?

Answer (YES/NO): NO